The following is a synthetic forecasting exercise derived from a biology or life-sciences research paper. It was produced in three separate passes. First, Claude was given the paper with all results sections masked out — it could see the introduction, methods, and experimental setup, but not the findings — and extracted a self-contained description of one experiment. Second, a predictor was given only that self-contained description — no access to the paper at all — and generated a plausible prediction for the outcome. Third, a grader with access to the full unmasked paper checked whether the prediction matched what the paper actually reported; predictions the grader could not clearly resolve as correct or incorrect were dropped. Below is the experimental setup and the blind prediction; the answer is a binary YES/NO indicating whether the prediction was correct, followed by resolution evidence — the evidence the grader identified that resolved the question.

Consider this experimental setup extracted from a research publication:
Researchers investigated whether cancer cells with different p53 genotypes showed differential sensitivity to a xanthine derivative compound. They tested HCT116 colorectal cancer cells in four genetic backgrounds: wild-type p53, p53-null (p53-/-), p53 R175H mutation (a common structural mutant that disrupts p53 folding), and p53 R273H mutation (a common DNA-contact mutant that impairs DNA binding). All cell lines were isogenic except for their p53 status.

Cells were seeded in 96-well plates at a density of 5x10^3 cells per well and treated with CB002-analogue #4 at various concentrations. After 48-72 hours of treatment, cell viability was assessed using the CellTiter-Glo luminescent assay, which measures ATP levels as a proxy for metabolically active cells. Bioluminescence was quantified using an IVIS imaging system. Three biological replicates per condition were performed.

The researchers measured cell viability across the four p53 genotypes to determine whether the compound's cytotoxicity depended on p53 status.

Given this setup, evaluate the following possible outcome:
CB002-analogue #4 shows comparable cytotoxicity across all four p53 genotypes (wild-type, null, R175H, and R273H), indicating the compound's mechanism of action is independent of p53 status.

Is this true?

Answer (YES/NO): NO